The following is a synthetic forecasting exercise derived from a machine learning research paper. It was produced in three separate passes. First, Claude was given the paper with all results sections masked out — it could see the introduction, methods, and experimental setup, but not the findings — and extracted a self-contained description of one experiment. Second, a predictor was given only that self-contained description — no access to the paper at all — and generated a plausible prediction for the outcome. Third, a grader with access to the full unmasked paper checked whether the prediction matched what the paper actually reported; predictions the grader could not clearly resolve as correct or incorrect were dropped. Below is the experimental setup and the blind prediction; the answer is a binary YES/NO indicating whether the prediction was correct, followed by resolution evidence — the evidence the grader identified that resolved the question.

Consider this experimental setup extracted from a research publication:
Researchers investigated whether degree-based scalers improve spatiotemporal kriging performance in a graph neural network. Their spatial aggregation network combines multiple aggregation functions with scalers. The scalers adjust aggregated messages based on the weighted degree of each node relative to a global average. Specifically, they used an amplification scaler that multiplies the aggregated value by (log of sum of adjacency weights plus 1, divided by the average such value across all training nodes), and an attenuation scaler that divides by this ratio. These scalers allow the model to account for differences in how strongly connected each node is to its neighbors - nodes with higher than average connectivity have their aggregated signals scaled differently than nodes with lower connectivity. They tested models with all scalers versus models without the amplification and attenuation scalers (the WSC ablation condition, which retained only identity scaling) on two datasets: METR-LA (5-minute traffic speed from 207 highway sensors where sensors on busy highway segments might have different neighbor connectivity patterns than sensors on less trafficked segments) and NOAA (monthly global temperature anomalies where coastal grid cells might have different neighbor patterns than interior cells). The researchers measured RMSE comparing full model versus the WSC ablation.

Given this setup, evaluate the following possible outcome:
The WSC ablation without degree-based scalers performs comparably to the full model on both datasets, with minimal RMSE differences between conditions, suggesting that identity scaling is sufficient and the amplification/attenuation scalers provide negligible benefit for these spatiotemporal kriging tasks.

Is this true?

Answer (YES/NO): YES